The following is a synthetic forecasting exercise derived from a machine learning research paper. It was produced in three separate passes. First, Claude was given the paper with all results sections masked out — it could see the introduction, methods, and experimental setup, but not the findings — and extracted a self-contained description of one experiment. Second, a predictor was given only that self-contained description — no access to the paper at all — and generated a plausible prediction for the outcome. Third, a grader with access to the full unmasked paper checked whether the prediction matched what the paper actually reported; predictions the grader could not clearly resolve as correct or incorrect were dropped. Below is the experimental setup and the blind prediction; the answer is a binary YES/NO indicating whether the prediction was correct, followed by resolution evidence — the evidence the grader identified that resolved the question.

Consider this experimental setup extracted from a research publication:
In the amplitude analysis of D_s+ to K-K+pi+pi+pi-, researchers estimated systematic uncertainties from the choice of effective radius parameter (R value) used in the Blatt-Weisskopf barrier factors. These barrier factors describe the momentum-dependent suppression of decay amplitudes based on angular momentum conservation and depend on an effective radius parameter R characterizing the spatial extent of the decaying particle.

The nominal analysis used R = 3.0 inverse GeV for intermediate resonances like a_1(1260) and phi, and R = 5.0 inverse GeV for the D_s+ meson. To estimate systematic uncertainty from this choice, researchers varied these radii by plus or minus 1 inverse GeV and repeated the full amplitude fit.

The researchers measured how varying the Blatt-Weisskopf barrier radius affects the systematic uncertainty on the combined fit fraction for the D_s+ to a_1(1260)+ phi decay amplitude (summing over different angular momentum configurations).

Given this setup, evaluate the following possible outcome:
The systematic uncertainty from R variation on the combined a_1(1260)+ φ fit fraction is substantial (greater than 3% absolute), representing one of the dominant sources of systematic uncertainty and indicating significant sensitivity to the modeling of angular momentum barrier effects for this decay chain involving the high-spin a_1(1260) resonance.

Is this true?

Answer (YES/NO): NO